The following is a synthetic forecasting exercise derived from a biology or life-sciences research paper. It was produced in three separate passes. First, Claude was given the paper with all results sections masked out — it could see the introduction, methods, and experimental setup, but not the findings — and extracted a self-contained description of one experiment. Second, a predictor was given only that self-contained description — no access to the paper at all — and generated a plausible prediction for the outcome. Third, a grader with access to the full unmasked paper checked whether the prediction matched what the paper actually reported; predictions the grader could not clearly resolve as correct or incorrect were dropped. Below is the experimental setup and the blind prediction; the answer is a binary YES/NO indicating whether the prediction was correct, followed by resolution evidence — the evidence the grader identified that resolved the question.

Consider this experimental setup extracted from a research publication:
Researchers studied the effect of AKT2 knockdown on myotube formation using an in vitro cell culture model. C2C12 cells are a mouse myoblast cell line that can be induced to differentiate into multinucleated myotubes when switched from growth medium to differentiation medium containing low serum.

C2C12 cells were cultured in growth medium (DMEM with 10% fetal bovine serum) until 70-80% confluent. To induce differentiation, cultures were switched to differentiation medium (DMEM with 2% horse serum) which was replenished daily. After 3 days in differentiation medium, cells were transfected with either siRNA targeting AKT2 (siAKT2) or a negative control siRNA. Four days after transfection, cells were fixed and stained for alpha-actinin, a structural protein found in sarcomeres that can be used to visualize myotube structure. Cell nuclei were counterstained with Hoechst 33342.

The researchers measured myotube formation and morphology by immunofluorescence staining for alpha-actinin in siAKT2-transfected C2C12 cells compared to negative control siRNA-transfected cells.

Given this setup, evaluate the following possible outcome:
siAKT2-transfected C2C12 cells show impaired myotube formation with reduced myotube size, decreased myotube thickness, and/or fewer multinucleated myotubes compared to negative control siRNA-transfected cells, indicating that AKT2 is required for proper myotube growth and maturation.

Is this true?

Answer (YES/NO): YES